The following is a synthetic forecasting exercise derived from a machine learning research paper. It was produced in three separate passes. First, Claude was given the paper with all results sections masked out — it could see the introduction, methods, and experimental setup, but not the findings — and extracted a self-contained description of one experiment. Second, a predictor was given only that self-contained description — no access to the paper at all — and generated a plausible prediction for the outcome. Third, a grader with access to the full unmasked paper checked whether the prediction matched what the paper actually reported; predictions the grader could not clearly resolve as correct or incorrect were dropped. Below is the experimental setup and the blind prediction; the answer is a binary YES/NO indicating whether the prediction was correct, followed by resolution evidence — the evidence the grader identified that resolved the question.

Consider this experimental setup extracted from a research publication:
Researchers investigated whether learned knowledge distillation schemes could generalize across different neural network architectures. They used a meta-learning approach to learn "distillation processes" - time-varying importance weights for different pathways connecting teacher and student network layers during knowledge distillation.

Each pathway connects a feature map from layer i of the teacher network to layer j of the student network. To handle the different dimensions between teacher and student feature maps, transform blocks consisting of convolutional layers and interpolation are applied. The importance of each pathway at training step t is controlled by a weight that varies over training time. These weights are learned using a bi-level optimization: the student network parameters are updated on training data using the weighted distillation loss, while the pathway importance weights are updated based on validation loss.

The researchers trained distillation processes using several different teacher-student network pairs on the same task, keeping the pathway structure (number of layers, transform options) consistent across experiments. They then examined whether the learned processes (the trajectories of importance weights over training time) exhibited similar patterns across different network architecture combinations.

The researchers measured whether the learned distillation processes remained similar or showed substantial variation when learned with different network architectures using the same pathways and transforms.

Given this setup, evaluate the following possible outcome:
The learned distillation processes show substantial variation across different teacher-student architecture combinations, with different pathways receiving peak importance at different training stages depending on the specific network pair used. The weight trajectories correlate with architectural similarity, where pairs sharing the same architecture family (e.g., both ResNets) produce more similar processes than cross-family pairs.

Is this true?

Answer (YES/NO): NO